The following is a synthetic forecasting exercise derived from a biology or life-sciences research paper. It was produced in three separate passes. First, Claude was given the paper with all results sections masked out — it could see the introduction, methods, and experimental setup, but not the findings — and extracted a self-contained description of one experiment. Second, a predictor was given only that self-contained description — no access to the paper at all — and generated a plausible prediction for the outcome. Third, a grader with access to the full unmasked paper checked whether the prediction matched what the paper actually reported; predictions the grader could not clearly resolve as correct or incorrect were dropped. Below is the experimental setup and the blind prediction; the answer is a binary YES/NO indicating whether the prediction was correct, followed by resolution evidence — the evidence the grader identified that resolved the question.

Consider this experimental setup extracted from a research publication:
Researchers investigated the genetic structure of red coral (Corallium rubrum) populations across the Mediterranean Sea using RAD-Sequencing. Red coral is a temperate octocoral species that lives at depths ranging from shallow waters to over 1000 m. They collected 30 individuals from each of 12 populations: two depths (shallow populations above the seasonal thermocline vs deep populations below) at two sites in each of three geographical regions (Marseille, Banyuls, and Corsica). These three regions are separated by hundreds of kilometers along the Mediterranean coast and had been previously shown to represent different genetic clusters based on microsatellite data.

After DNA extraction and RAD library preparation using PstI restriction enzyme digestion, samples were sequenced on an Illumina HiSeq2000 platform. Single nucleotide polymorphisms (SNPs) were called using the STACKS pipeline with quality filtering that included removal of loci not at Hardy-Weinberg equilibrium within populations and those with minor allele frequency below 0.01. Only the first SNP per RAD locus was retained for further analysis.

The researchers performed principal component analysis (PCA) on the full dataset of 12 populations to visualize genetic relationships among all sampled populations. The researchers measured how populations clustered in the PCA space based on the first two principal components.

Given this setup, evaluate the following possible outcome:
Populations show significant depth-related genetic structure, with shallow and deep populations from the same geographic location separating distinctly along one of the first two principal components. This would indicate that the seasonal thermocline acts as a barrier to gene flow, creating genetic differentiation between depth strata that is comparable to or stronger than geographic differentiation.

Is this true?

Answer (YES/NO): NO